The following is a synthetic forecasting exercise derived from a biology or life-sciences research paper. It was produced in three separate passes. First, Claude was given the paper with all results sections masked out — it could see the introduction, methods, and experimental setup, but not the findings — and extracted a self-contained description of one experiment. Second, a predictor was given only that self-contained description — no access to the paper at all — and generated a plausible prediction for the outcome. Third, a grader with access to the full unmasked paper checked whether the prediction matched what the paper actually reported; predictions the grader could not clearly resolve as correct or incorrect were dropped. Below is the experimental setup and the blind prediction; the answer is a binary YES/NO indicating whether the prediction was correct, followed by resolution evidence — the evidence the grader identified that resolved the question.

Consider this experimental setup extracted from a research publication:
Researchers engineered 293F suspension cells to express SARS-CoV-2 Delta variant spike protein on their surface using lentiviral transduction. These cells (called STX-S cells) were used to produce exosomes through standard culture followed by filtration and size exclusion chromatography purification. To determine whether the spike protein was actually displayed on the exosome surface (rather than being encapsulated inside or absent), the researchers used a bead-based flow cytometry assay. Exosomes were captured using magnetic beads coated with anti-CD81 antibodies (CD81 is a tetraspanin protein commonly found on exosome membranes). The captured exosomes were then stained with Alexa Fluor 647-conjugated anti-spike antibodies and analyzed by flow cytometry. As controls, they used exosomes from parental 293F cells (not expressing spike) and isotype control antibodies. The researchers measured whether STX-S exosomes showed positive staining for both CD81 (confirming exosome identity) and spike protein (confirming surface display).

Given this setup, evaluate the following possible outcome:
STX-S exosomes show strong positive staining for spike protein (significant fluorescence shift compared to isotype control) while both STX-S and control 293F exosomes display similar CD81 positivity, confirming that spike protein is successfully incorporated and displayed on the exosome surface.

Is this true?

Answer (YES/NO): YES